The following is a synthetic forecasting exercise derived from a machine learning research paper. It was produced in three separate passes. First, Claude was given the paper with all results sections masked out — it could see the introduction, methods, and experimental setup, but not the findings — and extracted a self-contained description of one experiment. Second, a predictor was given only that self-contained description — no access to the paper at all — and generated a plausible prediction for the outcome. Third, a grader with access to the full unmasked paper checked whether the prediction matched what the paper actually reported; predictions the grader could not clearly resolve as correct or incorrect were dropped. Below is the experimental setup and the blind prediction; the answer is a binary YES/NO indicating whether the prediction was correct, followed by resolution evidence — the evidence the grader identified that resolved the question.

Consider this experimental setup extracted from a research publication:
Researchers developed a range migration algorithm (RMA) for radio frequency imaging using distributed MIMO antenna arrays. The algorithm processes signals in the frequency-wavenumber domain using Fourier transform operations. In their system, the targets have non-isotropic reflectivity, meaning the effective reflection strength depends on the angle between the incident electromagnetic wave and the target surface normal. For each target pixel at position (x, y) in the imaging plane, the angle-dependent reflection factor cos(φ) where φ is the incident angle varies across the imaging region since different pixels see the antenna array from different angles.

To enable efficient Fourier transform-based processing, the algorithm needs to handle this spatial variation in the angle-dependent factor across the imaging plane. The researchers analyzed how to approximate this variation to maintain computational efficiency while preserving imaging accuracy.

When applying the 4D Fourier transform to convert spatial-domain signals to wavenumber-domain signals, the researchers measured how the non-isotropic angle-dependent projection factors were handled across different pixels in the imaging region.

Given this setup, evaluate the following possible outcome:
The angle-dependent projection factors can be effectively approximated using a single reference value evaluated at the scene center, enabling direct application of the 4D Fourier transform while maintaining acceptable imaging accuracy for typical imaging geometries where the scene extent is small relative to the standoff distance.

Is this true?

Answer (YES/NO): YES